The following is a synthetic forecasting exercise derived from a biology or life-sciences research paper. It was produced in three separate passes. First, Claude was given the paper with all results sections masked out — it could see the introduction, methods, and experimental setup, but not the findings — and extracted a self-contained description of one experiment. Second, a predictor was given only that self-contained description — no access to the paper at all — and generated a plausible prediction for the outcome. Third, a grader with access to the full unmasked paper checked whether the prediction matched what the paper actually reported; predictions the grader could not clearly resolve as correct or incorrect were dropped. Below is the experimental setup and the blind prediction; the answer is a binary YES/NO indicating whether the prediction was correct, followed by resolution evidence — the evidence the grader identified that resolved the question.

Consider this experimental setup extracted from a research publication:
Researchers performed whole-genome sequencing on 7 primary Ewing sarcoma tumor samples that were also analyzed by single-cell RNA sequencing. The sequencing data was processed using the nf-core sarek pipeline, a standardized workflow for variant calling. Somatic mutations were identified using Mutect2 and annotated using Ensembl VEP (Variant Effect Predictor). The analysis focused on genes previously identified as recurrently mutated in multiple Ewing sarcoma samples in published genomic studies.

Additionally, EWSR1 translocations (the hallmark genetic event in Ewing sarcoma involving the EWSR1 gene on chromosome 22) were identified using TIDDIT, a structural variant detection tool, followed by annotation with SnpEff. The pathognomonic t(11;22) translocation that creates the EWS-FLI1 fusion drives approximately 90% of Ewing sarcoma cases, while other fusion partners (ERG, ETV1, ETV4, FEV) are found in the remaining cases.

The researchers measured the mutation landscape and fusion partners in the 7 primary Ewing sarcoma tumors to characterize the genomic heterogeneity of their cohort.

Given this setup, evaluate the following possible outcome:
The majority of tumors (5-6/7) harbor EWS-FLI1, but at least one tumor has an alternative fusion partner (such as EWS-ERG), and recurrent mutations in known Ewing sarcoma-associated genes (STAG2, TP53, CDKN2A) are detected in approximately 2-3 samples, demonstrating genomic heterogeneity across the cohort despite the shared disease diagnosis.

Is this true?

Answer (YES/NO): YES